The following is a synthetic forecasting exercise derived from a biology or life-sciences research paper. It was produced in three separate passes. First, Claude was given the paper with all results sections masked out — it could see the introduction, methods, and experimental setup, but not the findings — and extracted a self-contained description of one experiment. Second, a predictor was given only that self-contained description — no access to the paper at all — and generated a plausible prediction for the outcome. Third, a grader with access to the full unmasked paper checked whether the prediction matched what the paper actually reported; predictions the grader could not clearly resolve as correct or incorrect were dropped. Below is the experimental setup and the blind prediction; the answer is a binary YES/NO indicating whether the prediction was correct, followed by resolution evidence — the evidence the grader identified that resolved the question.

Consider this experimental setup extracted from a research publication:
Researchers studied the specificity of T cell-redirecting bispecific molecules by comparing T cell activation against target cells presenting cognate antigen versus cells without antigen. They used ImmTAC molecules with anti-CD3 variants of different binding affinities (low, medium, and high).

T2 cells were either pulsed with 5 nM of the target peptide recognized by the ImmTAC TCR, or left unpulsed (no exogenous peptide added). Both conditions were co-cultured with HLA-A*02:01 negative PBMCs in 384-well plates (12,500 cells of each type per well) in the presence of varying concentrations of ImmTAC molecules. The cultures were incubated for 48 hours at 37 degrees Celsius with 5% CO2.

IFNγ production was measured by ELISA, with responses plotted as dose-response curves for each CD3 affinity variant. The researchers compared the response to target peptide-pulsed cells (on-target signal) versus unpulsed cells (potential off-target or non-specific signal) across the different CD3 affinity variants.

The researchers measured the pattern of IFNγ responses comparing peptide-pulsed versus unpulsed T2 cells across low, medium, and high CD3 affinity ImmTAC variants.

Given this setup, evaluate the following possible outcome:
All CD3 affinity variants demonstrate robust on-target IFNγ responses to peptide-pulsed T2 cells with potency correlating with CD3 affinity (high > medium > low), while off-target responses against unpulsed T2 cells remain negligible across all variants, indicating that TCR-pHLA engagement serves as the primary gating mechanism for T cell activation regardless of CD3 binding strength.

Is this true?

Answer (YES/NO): NO